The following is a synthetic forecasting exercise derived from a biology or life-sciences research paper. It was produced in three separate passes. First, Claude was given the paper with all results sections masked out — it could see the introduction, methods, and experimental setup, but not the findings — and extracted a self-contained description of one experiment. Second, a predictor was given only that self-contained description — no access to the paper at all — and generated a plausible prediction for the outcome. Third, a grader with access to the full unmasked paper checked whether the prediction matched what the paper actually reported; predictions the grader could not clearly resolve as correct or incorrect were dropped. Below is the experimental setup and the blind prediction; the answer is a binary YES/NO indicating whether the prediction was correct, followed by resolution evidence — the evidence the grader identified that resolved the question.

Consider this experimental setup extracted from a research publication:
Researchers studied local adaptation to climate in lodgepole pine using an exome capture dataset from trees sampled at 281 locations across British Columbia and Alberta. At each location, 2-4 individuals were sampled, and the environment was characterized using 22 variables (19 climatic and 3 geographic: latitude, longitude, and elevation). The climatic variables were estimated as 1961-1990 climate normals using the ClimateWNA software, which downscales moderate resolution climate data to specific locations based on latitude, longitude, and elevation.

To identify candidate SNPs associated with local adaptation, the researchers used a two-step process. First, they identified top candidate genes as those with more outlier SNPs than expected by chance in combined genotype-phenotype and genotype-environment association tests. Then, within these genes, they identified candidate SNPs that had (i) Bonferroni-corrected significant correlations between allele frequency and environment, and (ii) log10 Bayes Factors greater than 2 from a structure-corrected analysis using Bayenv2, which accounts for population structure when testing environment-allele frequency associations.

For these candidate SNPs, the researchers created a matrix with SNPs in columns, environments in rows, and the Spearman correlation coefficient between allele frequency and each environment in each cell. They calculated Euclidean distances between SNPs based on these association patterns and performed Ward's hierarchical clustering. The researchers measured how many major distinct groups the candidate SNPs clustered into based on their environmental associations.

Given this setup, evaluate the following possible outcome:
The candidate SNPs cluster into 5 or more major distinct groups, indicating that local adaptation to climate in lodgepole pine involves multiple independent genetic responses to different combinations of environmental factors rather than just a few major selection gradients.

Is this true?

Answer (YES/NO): NO